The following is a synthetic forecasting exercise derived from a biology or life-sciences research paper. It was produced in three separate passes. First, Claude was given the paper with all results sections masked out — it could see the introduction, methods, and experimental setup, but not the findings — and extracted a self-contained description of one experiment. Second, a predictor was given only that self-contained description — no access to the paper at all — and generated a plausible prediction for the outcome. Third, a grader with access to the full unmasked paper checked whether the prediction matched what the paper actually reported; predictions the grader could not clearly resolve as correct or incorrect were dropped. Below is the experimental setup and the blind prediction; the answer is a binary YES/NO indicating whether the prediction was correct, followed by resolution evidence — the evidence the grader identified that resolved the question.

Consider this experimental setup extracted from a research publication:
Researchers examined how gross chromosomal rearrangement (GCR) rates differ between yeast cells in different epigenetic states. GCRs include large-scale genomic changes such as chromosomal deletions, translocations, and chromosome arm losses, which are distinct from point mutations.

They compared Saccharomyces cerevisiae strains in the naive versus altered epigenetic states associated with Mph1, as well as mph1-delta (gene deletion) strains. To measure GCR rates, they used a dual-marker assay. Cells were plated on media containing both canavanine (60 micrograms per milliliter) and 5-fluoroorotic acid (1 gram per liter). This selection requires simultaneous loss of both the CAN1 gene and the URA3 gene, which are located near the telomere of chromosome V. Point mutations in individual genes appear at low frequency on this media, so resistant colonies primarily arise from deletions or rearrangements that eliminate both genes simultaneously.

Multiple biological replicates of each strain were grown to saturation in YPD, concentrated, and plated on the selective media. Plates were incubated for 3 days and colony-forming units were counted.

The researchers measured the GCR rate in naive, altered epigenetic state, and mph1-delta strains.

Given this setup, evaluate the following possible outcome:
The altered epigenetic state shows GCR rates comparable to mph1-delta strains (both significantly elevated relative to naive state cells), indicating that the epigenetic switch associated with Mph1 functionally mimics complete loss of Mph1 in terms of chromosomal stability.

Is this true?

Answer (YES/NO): NO